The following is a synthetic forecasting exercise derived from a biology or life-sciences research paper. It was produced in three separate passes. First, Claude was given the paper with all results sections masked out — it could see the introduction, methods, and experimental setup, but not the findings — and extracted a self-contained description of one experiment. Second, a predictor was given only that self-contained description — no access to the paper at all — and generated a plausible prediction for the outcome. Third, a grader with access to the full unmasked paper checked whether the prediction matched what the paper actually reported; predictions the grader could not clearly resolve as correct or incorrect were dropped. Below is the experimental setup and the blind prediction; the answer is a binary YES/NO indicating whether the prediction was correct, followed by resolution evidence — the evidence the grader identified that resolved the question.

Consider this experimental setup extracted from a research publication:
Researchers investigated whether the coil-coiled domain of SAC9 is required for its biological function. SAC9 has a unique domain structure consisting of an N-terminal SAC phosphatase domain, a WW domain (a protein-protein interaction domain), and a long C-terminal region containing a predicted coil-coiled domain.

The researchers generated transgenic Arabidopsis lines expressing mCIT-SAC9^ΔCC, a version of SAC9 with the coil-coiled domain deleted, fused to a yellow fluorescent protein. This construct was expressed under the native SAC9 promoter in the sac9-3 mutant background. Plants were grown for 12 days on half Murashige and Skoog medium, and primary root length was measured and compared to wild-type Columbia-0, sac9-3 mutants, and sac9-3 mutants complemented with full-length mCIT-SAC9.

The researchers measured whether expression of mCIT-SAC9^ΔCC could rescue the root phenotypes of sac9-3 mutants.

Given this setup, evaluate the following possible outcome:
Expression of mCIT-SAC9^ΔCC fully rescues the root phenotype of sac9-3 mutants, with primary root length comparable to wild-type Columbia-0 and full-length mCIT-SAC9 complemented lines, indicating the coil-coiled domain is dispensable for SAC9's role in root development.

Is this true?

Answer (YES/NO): NO